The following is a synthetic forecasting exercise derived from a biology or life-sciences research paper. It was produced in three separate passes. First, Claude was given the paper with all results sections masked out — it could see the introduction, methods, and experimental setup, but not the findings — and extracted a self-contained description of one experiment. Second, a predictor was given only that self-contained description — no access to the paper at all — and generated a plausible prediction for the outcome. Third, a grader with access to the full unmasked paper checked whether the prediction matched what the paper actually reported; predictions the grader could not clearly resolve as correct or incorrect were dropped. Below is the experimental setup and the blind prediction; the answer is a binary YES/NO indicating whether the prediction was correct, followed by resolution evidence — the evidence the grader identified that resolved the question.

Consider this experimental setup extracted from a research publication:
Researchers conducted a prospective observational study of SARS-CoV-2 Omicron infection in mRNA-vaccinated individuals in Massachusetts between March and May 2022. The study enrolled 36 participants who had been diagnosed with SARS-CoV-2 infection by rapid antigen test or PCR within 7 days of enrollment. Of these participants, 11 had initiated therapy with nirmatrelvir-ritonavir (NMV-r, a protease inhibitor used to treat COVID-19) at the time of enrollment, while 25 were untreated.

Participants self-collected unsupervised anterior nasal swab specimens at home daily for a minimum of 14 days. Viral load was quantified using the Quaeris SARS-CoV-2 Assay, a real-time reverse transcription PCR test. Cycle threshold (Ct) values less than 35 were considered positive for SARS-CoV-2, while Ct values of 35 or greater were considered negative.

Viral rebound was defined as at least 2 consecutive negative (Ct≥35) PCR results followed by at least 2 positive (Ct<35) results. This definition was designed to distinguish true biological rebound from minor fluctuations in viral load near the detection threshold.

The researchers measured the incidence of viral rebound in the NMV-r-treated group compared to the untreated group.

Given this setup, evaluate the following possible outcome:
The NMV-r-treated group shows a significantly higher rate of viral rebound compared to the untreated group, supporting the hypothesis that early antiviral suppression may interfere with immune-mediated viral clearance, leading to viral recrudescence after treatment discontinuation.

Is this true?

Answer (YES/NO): YES